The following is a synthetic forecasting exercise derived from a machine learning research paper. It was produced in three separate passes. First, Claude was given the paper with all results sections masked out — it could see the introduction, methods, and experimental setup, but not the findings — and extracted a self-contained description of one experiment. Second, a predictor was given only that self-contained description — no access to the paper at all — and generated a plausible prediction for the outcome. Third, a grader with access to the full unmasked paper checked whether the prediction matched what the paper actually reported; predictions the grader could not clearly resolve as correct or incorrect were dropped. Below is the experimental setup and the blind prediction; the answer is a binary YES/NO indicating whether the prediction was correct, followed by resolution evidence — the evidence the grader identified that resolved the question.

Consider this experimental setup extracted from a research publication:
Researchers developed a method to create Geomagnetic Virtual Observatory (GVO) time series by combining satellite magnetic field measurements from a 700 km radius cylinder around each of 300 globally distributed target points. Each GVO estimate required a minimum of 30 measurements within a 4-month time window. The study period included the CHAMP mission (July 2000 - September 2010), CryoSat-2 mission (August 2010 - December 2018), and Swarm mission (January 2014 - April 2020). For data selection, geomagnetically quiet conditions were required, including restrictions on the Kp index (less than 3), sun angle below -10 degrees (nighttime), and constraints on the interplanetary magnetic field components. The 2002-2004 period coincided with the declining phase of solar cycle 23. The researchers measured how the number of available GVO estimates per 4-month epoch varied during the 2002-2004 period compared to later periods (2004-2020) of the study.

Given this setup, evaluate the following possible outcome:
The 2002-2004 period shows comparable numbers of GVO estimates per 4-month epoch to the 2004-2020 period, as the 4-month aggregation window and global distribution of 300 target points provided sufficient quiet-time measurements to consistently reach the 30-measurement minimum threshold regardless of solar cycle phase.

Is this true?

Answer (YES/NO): NO